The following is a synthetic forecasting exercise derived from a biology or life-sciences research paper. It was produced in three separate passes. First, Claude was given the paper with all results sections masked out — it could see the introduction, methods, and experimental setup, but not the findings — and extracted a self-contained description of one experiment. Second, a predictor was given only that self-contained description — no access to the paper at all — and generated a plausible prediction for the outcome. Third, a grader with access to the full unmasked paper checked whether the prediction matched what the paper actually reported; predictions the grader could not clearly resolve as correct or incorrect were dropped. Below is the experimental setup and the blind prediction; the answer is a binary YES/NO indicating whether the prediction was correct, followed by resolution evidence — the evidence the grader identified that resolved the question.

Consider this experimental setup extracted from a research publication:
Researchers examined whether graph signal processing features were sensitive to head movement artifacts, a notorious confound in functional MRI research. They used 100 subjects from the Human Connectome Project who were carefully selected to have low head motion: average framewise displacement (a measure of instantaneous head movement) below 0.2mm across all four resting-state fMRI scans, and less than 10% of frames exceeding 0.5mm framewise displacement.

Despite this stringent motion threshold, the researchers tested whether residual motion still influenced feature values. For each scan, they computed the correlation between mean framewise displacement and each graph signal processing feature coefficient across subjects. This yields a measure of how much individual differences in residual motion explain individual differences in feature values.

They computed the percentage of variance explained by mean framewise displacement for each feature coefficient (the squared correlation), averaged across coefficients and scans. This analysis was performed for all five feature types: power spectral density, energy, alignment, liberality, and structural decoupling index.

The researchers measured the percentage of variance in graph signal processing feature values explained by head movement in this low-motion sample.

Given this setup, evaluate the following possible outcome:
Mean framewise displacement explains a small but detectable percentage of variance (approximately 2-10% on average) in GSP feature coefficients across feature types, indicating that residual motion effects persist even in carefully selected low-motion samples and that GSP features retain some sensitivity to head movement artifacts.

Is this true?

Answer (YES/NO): NO